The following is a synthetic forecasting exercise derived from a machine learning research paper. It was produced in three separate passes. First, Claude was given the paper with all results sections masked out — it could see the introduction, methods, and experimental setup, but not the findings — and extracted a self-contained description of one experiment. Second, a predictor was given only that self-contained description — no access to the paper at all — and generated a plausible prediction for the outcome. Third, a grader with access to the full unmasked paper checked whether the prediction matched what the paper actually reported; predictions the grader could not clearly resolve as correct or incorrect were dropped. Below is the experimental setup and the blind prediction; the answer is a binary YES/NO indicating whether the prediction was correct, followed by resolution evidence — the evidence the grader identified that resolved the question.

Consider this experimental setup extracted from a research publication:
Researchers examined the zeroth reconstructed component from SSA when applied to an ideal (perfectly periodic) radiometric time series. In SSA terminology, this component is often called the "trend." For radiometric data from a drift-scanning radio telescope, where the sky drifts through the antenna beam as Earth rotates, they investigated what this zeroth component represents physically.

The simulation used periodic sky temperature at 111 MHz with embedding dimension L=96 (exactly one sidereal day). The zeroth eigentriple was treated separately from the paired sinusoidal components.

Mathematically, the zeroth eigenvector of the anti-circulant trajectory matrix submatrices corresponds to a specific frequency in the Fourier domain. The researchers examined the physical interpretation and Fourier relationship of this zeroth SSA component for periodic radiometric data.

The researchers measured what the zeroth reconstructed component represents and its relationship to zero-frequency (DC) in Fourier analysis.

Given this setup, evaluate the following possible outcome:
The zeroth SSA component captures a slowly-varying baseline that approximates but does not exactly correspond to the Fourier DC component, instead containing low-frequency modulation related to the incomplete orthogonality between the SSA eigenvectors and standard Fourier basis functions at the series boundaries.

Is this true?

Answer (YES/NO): NO